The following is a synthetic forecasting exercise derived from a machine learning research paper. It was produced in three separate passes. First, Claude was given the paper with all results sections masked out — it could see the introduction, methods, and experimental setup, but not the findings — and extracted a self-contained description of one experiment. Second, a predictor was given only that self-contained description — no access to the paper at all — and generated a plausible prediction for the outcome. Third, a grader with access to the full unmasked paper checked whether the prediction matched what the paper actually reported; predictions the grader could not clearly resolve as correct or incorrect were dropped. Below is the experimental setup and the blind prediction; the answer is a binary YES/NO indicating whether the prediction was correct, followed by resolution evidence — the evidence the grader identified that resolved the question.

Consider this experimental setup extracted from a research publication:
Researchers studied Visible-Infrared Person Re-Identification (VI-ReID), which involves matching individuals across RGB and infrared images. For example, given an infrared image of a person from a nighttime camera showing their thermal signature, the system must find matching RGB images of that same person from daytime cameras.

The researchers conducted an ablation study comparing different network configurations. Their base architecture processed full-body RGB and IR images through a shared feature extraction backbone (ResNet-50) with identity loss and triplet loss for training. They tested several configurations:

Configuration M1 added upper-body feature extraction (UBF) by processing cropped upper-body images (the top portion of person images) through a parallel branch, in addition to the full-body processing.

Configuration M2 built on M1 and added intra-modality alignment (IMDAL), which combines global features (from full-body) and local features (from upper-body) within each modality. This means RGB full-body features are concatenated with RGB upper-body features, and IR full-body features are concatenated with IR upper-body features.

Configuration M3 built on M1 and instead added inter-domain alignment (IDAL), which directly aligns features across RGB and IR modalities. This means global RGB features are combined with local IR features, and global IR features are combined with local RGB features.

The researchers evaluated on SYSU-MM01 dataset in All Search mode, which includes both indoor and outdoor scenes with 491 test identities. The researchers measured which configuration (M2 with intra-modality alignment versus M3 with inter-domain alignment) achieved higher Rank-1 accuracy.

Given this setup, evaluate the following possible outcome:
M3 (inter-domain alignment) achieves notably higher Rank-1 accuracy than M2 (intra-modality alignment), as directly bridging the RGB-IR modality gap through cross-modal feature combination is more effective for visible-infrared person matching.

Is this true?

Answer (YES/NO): NO